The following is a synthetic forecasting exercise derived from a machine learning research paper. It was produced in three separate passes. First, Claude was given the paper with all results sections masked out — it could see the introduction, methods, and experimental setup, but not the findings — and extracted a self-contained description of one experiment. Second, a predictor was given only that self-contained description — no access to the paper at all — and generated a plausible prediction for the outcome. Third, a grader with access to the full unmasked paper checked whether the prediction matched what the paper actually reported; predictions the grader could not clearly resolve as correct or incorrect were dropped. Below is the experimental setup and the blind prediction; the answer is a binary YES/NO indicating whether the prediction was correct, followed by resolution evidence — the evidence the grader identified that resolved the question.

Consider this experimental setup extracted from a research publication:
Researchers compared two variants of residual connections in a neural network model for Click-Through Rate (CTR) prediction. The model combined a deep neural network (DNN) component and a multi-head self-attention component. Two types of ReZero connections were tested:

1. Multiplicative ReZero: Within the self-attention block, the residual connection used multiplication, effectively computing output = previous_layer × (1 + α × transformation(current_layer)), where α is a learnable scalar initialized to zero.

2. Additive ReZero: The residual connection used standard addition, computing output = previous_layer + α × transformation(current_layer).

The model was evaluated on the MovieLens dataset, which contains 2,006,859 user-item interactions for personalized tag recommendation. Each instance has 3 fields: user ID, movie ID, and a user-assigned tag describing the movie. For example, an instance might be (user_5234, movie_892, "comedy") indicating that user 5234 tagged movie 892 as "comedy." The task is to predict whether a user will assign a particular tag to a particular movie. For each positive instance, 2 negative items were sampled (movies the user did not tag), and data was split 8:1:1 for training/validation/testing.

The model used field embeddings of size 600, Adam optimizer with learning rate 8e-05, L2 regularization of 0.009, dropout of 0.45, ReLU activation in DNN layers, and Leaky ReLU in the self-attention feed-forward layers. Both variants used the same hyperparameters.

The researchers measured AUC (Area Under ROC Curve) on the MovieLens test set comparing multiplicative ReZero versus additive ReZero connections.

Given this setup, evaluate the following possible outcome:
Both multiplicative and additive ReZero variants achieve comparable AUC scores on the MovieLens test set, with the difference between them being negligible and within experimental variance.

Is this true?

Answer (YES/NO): NO